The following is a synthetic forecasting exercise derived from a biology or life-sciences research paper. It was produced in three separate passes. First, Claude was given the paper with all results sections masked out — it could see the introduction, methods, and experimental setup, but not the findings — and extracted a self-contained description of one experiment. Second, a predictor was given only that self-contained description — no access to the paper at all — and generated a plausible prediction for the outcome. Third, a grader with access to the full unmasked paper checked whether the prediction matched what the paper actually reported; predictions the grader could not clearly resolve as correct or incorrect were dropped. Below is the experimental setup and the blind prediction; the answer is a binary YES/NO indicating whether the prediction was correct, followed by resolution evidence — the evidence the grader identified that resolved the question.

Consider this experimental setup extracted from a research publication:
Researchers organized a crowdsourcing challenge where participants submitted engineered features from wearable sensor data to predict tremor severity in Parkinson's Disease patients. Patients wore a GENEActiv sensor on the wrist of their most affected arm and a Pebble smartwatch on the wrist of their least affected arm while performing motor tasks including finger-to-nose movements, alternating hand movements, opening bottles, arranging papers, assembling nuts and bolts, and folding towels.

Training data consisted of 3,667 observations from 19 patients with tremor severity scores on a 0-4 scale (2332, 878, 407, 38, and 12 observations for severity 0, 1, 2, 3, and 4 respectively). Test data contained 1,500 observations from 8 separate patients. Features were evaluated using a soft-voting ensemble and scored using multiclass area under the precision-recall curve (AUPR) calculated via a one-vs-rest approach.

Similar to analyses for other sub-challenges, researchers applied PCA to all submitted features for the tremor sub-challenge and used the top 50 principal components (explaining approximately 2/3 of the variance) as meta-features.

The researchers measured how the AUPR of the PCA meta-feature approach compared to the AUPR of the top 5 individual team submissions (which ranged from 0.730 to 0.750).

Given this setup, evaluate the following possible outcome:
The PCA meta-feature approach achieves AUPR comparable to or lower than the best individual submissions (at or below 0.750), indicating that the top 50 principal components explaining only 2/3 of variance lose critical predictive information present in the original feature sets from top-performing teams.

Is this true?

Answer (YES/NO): YES